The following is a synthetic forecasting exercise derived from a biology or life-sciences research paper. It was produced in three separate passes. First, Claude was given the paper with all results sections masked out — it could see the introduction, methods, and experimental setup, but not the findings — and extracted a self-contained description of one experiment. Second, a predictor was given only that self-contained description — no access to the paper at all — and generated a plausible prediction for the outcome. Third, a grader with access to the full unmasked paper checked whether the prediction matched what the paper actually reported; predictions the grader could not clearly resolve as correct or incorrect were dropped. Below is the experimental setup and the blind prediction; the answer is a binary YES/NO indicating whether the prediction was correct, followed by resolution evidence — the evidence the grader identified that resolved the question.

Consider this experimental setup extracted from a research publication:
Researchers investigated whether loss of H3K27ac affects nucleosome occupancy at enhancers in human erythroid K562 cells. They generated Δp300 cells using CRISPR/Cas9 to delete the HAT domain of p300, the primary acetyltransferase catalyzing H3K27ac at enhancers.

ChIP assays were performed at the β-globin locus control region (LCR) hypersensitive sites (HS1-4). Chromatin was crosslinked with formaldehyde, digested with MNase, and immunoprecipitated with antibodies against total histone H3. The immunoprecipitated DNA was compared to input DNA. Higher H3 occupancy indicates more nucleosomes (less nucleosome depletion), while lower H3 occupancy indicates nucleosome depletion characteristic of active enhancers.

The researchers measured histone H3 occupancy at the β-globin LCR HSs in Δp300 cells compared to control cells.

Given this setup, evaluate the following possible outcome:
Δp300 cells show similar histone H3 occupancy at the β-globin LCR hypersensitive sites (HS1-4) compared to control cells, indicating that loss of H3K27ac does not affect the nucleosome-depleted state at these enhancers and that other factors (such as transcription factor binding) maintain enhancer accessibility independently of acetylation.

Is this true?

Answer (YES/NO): YES